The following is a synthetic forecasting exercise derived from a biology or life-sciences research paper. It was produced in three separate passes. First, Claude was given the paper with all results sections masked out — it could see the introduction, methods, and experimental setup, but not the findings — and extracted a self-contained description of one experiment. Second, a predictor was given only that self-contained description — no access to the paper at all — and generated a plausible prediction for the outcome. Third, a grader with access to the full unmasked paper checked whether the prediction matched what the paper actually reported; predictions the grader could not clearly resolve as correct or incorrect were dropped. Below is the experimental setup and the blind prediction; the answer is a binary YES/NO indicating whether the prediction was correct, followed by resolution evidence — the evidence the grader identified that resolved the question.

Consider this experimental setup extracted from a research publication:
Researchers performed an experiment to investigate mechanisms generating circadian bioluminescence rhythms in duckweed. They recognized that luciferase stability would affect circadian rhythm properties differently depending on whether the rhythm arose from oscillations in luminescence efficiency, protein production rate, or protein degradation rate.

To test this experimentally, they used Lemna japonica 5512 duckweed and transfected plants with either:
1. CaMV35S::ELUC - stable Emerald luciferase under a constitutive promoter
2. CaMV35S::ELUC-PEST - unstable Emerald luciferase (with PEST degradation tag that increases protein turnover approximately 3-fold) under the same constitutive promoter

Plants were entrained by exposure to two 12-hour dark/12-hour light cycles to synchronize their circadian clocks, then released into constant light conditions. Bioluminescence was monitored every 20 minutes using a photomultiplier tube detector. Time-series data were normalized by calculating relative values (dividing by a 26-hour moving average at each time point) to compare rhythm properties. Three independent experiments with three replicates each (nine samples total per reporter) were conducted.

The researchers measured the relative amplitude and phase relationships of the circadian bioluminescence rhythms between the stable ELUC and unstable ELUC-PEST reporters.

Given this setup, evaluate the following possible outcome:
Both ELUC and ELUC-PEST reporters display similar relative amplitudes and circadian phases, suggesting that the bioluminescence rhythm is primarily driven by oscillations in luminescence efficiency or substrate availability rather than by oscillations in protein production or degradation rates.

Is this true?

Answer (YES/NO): YES